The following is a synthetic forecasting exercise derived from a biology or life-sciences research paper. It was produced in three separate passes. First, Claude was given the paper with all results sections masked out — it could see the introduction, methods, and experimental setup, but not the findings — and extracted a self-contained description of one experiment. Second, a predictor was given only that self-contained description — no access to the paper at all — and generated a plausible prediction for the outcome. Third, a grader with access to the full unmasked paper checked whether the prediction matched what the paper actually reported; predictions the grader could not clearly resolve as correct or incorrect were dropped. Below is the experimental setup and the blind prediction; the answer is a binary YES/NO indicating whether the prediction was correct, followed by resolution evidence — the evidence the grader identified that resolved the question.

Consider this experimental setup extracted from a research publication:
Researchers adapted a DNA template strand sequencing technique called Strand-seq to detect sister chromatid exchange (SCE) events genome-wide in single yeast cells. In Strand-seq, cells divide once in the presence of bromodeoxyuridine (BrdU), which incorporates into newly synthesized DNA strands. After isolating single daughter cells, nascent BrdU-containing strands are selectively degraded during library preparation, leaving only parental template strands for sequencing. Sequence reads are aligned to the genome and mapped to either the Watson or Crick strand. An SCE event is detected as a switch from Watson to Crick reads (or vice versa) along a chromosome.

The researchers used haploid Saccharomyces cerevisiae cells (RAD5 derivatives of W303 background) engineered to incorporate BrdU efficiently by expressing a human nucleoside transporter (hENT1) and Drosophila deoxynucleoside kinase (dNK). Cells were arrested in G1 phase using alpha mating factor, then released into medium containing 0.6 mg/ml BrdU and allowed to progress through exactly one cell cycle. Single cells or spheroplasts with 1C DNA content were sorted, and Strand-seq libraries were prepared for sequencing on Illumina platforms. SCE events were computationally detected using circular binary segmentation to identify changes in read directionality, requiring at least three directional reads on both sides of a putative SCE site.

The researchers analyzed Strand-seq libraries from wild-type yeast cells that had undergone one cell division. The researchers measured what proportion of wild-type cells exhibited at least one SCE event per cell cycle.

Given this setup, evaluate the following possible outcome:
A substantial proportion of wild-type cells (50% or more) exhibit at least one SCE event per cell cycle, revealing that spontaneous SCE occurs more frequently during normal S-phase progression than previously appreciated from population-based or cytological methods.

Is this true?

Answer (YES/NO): NO